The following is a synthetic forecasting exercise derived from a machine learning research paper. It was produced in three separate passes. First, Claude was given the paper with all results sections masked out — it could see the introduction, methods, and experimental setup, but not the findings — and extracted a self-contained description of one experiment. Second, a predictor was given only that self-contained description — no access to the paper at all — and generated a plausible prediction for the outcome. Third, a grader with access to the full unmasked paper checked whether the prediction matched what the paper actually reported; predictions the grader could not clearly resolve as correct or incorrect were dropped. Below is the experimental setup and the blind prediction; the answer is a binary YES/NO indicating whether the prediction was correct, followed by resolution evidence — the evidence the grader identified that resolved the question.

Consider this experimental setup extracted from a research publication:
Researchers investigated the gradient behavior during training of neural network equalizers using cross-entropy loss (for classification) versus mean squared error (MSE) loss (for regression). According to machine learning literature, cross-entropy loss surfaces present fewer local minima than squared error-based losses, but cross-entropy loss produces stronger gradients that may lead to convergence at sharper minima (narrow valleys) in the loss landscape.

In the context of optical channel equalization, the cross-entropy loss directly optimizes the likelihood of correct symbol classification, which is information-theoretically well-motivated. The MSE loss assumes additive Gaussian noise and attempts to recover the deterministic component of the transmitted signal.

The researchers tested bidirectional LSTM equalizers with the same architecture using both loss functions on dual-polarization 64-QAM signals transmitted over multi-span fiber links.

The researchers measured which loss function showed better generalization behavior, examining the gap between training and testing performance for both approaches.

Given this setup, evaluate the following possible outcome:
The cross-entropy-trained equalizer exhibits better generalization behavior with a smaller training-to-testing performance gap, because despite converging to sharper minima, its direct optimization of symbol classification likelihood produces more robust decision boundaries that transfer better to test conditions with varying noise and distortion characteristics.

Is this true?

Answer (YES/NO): NO